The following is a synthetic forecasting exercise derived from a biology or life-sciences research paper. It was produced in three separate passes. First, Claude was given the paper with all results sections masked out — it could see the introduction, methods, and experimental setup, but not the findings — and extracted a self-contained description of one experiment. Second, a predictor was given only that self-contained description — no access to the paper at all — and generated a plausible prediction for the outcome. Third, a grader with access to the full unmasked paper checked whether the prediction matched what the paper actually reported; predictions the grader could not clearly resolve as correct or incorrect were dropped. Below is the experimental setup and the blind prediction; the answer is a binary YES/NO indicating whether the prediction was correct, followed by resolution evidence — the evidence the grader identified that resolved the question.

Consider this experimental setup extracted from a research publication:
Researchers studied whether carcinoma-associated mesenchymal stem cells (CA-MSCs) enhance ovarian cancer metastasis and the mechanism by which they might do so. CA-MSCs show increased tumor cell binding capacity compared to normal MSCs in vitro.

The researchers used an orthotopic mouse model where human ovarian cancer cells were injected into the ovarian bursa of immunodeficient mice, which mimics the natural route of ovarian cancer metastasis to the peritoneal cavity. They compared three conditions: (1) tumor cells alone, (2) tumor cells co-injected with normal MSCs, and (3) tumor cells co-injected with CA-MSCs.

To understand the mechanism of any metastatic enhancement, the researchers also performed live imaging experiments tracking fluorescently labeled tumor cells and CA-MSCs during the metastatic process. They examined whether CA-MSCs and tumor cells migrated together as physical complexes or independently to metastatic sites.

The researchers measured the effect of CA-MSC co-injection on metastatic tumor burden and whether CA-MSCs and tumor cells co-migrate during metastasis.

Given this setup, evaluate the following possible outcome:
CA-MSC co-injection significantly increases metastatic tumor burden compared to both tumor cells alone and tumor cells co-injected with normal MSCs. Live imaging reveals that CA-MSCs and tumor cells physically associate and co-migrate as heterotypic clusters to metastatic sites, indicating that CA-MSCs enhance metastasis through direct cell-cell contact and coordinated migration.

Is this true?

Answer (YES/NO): NO